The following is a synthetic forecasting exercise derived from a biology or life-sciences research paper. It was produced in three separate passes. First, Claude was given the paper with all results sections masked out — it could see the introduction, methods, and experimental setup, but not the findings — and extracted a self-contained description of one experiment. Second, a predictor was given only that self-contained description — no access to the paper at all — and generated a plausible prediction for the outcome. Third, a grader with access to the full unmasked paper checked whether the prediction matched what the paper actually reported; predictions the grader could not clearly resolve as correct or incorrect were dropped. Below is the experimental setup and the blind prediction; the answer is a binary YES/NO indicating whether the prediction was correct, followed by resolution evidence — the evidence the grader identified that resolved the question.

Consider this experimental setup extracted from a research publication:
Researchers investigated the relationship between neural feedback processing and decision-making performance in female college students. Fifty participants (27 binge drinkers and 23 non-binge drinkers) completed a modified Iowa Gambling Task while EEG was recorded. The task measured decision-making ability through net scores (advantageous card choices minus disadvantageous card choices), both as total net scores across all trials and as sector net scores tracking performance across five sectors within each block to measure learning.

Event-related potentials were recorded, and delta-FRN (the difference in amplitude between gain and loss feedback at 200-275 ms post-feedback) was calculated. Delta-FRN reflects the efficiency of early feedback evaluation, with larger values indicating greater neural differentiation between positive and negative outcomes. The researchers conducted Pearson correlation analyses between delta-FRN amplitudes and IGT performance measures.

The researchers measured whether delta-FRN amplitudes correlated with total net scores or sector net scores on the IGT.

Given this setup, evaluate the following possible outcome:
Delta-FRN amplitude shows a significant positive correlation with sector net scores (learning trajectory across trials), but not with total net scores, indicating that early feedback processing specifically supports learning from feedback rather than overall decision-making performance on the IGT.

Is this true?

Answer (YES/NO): NO